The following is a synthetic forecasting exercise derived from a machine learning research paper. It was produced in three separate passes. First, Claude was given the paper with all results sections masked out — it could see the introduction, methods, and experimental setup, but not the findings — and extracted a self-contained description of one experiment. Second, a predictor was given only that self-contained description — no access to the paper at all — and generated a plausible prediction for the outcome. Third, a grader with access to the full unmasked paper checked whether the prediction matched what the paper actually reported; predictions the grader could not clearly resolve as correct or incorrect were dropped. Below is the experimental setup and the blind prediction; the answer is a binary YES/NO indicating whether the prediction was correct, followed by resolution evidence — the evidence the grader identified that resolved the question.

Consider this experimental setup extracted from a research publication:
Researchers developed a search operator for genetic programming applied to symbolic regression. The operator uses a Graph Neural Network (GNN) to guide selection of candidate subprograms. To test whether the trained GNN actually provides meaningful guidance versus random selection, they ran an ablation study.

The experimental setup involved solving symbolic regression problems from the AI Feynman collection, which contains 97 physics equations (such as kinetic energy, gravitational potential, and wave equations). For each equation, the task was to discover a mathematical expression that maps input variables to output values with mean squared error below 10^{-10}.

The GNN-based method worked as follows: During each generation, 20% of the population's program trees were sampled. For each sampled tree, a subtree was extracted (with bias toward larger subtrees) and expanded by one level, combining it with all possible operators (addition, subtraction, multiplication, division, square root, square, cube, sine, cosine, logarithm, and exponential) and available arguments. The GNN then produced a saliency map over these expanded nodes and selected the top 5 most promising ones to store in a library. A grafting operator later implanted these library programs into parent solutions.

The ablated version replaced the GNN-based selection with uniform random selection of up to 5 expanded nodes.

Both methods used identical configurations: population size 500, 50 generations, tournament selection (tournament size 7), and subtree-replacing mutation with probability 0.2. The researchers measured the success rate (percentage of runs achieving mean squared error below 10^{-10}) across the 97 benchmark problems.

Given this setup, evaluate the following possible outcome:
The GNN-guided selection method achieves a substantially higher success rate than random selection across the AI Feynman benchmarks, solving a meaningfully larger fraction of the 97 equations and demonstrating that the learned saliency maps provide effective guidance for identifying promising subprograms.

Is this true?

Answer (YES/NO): NO